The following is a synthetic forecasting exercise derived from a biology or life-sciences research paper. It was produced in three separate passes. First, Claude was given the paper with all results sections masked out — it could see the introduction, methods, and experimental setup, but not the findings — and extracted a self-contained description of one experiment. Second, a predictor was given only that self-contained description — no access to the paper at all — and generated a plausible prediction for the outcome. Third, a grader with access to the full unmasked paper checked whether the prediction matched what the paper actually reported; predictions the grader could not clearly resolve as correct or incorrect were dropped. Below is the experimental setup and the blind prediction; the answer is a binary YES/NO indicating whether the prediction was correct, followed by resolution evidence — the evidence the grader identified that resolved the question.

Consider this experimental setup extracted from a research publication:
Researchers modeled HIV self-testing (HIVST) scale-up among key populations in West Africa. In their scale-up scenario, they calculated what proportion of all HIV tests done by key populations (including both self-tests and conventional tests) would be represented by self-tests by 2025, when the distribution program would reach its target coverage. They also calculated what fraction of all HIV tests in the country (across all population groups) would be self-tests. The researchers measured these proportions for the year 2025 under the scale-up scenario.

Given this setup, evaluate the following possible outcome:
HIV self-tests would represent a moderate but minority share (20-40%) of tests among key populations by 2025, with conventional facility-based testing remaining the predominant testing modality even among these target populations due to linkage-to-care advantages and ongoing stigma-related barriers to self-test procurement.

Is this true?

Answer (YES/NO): NO